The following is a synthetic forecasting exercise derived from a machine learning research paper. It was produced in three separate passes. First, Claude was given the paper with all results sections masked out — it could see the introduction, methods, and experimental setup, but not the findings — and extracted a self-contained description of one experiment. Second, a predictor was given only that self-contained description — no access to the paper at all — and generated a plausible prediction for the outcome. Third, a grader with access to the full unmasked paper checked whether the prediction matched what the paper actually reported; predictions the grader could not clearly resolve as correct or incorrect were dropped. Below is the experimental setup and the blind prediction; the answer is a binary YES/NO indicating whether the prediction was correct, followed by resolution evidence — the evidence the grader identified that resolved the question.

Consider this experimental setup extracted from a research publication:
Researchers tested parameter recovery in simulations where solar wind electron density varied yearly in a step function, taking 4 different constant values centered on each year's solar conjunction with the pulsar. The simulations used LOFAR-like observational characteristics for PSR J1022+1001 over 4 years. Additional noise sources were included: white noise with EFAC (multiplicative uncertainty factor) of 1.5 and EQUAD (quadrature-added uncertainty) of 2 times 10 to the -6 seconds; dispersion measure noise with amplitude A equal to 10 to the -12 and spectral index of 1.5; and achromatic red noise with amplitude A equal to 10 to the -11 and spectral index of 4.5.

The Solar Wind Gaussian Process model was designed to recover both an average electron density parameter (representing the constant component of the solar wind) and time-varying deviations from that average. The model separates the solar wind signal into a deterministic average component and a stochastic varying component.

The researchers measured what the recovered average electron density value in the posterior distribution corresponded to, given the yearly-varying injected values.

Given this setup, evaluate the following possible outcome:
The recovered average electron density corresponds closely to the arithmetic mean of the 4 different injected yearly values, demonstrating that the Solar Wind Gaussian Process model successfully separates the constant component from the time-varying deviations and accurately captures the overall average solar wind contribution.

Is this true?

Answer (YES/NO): YES